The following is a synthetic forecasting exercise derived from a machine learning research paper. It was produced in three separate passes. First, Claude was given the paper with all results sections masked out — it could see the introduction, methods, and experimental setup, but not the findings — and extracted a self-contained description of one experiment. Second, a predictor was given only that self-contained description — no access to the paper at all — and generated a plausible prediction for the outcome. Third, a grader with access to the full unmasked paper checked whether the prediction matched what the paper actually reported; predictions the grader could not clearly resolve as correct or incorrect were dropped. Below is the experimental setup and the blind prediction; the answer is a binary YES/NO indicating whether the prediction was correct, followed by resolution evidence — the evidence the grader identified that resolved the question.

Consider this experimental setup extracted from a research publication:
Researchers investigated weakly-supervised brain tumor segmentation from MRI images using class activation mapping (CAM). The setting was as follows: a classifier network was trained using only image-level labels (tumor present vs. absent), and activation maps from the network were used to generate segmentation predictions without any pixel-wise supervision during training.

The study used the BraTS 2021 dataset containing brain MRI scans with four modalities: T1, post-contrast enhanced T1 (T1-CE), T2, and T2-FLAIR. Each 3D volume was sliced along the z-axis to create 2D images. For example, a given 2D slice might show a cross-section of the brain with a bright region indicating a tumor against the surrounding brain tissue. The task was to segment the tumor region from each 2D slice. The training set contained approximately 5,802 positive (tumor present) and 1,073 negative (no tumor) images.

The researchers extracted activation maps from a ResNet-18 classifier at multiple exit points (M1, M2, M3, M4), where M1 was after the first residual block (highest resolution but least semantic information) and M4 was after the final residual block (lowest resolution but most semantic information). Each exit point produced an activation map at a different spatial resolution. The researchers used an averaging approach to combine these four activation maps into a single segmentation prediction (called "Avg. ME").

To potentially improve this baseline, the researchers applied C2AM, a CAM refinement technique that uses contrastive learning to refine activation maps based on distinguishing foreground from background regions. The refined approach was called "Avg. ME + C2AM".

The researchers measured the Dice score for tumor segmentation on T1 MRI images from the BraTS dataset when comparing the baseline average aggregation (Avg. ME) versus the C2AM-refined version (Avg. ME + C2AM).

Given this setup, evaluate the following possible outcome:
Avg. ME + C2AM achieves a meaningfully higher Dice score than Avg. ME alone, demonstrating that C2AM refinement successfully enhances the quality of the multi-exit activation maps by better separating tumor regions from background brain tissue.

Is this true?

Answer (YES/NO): NO